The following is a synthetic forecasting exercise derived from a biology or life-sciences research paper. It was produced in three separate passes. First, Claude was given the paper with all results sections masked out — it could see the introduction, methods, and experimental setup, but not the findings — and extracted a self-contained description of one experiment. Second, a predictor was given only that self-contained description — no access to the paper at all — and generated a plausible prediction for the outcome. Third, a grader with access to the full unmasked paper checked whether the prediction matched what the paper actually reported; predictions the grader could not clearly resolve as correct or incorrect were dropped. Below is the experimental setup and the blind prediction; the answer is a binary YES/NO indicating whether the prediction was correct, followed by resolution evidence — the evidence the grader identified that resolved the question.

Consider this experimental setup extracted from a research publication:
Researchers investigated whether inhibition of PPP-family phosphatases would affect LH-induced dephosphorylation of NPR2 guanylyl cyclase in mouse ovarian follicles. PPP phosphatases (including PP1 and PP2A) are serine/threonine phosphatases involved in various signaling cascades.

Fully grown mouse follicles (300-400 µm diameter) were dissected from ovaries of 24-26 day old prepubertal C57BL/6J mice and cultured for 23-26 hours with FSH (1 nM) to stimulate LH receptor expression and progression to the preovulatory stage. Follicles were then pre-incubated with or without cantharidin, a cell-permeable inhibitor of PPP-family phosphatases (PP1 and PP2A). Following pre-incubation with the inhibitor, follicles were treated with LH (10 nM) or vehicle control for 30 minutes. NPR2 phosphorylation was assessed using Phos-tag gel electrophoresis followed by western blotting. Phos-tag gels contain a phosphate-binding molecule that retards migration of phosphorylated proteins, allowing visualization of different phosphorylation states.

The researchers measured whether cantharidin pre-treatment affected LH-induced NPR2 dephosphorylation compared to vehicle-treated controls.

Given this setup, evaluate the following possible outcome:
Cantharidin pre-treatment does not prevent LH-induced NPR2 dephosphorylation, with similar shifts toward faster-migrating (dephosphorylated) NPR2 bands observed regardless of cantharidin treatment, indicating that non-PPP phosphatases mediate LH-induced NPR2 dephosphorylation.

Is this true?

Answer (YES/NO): NO